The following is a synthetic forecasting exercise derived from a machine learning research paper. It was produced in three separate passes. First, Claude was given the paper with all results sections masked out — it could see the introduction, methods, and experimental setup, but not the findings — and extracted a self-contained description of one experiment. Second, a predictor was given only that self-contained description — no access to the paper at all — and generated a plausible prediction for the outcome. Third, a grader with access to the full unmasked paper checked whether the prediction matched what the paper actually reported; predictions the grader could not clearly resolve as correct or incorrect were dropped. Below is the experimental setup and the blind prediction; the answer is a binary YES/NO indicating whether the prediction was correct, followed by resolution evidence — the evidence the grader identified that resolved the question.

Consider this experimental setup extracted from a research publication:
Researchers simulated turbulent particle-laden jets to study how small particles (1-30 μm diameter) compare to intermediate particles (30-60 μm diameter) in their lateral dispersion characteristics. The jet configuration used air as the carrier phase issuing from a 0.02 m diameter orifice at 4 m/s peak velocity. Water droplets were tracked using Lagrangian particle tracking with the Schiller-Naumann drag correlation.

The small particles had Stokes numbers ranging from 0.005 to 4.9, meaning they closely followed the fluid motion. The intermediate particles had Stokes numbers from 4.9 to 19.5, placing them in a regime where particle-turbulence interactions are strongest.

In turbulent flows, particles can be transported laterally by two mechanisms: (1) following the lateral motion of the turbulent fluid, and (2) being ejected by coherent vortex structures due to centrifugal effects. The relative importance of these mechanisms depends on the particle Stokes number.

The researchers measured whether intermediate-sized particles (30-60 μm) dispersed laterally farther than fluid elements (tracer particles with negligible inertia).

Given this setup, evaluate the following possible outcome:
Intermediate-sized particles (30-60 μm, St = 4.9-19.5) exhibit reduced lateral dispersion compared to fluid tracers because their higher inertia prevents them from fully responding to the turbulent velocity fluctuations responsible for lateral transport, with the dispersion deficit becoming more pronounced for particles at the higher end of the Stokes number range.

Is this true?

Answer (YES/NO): NO